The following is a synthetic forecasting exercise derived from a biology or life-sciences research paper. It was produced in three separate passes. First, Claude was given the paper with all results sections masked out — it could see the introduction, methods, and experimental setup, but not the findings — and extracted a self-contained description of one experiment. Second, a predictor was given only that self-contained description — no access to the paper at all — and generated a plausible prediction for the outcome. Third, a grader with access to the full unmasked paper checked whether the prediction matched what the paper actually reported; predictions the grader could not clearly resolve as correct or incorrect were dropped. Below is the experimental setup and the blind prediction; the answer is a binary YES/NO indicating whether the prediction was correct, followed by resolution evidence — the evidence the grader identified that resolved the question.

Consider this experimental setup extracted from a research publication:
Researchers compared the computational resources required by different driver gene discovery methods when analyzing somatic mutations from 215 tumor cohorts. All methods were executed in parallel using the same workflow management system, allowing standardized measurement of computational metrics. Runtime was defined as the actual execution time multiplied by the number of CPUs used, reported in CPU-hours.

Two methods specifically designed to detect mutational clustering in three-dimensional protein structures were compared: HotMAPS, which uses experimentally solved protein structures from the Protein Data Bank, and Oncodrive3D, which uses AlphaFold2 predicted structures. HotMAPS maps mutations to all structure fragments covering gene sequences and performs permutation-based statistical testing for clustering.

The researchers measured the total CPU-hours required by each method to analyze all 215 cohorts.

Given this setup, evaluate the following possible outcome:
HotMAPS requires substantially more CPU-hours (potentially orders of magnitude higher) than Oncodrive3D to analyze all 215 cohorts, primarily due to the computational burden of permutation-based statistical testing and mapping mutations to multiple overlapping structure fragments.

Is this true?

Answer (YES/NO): YES